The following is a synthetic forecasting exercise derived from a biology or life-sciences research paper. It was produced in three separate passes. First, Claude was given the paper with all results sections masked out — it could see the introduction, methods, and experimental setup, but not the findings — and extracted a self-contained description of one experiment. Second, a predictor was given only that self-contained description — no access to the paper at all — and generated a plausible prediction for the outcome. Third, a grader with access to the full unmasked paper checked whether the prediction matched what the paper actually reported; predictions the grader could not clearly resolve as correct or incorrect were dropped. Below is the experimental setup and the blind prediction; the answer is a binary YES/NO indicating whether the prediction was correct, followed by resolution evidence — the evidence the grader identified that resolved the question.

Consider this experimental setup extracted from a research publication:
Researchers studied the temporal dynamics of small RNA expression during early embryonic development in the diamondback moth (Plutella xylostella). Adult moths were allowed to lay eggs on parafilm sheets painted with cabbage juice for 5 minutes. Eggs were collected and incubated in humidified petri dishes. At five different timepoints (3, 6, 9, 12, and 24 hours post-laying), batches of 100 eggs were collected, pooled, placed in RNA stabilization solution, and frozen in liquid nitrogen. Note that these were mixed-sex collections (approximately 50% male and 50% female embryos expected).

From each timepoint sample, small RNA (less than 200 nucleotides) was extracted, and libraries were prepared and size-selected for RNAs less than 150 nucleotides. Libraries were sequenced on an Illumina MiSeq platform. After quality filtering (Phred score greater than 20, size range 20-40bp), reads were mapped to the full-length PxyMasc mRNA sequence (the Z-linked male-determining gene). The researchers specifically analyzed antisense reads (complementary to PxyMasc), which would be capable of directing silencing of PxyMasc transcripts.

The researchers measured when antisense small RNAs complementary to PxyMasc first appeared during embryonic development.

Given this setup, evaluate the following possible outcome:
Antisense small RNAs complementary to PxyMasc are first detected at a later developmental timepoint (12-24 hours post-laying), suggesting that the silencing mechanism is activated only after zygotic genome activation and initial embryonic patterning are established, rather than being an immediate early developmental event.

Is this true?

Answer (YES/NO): NO